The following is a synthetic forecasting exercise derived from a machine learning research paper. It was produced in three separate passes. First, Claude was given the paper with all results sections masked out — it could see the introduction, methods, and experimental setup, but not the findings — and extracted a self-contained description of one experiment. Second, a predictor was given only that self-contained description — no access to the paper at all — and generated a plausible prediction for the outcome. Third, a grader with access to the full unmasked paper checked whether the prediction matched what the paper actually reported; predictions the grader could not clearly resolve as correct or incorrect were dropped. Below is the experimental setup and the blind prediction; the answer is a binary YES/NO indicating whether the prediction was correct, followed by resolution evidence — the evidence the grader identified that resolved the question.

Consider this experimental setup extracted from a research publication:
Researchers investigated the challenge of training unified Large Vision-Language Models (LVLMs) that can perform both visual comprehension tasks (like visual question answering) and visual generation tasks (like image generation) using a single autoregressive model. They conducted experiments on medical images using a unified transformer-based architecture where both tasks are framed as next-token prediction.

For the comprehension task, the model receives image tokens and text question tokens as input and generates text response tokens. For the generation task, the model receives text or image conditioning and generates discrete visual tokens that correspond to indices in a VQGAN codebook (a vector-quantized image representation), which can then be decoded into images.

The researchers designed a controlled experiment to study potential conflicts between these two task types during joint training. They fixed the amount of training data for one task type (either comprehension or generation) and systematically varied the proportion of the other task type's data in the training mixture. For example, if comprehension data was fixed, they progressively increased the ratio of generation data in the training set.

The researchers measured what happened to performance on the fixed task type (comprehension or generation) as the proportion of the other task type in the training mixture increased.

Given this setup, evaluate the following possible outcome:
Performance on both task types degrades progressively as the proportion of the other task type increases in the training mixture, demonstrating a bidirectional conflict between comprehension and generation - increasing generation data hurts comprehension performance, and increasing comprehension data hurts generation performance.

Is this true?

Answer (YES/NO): YES